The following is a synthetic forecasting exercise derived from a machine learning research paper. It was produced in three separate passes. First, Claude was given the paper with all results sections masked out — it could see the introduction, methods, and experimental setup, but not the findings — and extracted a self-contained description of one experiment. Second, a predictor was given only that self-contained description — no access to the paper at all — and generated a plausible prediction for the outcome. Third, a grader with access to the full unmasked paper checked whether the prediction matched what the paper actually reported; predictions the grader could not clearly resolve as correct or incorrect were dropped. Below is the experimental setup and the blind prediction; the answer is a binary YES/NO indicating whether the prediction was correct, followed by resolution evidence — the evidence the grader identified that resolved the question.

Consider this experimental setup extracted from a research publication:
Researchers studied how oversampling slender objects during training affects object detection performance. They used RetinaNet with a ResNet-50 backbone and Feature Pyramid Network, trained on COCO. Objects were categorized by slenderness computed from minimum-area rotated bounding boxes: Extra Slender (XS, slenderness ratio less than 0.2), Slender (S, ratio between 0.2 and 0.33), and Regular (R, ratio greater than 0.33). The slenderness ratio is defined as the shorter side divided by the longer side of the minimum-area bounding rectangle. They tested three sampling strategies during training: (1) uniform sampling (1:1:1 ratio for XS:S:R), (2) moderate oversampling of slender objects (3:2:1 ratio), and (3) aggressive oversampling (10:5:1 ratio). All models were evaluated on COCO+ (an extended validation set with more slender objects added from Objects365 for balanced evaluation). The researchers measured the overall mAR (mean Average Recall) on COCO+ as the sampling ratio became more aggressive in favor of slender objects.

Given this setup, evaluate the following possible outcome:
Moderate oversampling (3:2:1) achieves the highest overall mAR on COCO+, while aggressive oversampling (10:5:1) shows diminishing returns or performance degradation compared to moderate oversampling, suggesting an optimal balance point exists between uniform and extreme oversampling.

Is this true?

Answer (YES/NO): NO